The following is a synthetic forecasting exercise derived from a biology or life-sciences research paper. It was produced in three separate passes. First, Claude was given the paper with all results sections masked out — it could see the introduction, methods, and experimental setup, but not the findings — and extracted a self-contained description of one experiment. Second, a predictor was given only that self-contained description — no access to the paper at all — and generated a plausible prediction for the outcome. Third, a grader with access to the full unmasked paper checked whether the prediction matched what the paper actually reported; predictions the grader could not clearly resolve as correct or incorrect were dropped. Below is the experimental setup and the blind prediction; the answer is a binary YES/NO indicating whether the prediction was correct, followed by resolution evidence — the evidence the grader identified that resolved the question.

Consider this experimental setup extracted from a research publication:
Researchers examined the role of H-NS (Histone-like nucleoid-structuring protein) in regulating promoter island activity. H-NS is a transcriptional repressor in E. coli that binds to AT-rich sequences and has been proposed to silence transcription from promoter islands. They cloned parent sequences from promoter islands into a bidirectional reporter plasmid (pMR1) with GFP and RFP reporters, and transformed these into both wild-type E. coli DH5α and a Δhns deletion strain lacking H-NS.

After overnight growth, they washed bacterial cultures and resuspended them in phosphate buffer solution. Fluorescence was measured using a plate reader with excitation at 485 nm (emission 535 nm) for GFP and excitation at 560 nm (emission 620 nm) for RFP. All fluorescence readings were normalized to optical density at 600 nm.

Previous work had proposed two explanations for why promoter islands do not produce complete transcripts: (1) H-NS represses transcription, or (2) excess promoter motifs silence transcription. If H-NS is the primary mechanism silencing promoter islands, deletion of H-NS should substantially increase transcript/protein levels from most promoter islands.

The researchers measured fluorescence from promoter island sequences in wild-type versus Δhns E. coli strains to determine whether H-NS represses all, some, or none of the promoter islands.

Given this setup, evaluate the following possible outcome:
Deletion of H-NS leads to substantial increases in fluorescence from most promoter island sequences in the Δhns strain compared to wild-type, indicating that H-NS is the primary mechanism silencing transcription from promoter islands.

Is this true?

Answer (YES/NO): NO